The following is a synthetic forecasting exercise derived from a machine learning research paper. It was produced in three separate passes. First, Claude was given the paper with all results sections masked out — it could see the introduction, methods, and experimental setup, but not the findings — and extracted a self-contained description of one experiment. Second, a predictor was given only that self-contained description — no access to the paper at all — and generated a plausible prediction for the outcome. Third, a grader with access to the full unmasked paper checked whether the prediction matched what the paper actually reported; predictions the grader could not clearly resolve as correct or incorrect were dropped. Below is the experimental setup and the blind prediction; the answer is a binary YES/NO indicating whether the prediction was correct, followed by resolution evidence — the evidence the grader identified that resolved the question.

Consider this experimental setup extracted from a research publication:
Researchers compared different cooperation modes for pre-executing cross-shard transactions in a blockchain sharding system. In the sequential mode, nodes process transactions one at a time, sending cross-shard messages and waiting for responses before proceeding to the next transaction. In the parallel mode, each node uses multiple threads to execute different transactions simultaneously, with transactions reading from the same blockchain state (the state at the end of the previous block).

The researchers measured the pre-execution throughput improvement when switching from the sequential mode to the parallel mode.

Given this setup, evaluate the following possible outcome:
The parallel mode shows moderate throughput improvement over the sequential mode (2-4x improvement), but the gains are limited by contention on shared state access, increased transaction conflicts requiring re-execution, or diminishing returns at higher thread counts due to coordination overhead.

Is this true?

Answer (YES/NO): NO